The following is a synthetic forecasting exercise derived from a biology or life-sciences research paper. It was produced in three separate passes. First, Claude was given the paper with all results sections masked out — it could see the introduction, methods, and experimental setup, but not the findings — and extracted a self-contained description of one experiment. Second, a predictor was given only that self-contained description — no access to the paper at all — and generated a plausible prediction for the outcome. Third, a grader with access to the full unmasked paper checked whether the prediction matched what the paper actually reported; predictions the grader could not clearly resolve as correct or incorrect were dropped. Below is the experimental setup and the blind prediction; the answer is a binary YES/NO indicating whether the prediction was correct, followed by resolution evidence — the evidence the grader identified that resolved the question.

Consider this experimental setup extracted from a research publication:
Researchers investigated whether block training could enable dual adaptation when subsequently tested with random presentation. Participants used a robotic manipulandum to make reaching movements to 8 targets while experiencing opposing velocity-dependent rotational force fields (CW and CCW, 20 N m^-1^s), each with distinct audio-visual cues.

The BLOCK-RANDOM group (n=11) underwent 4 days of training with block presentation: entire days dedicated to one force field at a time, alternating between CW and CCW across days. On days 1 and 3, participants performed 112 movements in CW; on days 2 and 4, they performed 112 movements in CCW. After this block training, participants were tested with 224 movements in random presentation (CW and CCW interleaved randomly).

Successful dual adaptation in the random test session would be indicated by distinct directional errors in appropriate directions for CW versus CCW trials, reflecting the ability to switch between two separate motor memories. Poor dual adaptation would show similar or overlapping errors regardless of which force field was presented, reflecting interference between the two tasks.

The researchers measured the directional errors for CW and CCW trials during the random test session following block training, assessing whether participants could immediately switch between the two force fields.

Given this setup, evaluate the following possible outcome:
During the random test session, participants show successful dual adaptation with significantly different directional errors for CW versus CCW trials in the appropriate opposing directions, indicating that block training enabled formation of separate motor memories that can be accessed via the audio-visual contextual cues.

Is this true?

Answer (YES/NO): NO